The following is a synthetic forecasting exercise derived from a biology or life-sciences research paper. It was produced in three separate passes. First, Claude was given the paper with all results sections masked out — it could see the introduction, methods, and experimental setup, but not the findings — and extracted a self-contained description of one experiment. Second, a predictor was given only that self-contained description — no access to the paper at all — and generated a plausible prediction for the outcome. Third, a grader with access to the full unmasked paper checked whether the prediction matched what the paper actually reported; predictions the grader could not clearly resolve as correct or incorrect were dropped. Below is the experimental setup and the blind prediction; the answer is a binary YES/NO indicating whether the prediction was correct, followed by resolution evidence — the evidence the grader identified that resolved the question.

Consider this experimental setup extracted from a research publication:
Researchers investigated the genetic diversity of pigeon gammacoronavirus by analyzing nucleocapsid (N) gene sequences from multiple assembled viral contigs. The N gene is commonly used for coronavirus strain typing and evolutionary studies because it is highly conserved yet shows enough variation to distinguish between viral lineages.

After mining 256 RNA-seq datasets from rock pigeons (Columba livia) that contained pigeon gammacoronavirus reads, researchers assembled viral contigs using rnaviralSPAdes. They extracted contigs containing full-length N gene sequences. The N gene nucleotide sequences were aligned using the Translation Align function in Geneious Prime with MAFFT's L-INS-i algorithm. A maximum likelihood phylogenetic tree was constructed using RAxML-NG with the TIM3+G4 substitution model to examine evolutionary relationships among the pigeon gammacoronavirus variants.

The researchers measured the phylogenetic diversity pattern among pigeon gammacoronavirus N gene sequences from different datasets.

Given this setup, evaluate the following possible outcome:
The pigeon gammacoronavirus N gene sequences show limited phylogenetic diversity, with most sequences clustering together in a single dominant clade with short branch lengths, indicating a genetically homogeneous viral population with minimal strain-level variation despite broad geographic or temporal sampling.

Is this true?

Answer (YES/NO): NO